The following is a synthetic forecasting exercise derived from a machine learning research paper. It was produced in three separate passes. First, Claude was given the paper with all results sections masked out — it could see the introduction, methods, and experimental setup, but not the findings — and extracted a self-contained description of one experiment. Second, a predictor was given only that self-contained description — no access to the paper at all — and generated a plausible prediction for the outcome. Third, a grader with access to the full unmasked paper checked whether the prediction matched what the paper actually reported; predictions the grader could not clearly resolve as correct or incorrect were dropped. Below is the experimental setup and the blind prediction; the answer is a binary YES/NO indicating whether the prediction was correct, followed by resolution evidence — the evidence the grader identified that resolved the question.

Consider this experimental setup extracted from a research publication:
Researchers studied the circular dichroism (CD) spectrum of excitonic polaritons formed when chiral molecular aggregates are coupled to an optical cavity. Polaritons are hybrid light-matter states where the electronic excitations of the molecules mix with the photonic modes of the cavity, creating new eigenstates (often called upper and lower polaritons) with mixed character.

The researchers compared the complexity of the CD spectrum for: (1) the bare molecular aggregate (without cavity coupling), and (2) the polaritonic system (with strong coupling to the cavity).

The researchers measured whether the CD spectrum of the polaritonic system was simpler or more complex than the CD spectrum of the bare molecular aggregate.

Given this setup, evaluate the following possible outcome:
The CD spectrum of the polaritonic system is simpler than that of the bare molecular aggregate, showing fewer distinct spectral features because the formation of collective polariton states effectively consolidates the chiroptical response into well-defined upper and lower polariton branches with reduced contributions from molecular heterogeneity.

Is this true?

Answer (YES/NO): NO